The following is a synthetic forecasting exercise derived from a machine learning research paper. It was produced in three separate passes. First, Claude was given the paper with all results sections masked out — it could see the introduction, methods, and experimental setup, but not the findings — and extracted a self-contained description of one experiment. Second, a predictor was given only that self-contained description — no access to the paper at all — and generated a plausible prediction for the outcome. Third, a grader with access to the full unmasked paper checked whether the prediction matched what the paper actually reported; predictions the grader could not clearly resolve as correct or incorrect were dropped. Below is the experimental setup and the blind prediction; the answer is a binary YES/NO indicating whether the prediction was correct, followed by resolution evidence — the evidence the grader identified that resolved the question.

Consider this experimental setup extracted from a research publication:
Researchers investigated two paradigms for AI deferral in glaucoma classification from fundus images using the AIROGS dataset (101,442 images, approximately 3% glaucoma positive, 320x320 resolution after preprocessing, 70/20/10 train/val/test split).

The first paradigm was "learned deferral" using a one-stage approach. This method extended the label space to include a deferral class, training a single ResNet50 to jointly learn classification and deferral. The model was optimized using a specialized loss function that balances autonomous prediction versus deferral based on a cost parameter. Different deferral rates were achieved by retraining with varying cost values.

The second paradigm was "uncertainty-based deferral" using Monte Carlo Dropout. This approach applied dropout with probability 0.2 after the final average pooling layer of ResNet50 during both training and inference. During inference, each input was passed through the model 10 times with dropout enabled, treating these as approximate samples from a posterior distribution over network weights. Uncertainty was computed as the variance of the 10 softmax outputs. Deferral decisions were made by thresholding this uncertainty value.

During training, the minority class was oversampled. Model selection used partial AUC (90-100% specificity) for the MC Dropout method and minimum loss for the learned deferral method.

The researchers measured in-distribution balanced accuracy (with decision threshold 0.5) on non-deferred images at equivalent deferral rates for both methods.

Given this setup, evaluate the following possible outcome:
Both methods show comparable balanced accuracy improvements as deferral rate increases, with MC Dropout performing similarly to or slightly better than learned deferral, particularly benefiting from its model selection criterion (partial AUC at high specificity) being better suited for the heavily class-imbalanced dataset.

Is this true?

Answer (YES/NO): NO